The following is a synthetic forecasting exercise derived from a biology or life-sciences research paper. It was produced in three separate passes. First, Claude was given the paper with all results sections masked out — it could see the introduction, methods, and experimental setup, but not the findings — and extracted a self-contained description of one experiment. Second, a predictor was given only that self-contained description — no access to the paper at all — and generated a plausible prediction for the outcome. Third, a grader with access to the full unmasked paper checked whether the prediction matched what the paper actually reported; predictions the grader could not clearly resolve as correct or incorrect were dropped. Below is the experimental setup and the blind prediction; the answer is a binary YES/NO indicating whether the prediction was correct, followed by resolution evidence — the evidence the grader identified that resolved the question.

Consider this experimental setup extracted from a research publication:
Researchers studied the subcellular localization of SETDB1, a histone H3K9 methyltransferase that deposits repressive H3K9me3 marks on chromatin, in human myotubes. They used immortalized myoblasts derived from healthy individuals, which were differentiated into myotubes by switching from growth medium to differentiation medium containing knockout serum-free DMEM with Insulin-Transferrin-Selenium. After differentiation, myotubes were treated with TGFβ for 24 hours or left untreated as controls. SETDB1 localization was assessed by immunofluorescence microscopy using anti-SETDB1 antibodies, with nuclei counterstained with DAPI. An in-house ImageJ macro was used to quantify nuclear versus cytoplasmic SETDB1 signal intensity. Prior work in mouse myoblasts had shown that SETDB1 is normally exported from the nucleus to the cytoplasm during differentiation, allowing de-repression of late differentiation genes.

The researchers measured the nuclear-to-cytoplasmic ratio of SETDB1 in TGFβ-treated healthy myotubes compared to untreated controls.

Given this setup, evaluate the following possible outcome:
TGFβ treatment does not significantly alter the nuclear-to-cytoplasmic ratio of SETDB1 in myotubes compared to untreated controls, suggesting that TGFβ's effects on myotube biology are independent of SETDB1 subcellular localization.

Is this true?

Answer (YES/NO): NO